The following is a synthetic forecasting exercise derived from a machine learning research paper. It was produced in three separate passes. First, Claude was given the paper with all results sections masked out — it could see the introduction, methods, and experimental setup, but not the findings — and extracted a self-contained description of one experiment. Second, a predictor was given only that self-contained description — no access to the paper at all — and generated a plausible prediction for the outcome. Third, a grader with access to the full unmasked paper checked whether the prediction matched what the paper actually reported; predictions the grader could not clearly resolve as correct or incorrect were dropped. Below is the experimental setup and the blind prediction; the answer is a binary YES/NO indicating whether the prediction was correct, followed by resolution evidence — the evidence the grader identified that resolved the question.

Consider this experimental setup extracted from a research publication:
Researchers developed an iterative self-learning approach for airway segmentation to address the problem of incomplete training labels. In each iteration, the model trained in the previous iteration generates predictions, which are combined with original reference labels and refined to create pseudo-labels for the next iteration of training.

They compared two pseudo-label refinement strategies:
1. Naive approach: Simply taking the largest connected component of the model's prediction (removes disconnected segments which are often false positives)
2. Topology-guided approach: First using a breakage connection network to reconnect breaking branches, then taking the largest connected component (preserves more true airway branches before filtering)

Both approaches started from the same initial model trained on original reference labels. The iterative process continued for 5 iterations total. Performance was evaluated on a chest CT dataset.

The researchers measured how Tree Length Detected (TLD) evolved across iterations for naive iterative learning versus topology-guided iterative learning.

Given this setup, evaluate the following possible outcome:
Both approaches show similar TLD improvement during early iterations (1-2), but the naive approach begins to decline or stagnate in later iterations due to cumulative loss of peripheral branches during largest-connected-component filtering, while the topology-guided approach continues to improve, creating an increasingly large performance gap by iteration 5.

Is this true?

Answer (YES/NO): NO